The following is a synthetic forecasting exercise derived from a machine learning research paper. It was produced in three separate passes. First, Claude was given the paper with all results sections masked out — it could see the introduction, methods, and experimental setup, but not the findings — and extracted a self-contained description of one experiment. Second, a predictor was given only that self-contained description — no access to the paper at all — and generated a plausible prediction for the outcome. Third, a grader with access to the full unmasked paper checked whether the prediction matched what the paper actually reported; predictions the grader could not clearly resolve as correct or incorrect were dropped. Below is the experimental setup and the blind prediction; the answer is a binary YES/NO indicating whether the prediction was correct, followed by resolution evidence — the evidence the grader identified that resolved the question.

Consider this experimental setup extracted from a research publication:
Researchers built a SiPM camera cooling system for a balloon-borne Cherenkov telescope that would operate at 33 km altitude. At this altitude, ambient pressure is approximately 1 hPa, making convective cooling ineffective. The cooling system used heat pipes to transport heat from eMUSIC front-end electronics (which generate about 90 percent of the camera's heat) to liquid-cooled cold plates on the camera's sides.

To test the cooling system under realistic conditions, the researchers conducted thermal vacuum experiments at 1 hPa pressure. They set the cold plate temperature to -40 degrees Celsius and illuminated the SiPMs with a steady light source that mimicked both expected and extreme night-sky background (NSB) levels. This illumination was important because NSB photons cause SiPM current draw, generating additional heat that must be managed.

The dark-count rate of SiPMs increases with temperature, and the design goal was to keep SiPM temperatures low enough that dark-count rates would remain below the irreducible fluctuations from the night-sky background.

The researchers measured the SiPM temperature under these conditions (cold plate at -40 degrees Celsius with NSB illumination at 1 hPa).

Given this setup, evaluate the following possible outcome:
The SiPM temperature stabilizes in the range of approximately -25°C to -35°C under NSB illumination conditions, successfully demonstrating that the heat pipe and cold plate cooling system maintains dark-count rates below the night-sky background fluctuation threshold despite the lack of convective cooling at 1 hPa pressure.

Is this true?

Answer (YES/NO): NO